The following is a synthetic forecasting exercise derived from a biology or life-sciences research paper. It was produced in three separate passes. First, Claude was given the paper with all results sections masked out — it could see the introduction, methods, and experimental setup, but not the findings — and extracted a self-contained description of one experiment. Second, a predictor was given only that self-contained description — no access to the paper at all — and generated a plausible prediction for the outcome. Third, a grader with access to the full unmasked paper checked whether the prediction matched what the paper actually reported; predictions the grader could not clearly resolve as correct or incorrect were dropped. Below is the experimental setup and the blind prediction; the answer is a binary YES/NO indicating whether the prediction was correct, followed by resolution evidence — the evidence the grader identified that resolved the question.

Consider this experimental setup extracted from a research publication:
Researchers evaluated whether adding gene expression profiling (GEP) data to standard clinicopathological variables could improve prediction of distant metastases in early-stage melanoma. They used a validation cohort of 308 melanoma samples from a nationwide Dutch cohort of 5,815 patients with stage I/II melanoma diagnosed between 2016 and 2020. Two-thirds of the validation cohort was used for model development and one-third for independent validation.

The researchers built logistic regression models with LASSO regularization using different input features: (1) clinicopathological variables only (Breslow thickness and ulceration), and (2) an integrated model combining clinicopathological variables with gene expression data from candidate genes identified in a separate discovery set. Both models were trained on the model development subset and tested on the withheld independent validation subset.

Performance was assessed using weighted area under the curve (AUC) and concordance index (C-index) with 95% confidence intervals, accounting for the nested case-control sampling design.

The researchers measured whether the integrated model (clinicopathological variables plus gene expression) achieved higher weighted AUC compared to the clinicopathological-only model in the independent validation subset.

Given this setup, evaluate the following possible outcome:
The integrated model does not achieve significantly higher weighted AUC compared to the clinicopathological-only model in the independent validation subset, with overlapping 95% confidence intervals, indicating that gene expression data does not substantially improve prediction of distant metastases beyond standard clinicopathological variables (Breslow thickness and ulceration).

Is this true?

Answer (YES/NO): YES